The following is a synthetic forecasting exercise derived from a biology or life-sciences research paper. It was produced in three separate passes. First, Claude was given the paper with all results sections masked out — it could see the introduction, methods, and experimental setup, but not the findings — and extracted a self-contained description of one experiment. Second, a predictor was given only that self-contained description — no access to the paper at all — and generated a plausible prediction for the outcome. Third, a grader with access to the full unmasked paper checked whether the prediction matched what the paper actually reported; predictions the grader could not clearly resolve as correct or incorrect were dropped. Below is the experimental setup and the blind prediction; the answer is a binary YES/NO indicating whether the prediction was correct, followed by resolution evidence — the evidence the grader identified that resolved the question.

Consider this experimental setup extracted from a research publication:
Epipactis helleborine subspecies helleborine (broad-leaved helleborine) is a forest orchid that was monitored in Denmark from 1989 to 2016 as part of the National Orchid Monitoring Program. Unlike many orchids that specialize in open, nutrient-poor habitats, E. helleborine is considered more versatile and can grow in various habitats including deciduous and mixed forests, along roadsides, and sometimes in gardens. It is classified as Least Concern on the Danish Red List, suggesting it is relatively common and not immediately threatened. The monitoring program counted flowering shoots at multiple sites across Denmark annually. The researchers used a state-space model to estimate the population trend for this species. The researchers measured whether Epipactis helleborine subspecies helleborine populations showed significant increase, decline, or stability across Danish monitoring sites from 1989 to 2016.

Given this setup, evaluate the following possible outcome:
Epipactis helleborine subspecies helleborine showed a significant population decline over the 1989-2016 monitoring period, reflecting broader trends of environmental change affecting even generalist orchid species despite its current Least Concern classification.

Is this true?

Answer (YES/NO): NO